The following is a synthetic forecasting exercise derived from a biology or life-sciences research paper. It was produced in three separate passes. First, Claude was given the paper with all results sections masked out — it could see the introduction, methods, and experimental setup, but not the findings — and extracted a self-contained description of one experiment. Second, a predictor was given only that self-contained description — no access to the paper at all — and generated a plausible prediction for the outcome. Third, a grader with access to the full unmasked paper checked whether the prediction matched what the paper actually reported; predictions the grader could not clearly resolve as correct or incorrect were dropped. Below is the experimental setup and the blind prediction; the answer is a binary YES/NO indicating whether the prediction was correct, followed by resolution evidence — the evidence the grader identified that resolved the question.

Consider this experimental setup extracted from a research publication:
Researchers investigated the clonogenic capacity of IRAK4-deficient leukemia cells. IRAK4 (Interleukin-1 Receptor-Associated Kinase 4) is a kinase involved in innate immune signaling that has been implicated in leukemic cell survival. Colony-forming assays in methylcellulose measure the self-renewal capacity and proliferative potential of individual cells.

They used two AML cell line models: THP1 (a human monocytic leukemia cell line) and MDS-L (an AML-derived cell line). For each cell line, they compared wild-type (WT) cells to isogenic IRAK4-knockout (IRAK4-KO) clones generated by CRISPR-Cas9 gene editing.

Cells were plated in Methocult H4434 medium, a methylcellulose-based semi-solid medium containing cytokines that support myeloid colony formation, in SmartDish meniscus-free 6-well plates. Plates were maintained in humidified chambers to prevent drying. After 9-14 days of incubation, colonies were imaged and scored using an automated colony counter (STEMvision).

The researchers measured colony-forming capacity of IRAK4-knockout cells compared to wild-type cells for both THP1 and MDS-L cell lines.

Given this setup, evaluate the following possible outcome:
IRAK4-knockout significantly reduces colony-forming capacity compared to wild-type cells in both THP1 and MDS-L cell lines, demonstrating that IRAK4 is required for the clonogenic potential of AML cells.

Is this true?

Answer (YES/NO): YES